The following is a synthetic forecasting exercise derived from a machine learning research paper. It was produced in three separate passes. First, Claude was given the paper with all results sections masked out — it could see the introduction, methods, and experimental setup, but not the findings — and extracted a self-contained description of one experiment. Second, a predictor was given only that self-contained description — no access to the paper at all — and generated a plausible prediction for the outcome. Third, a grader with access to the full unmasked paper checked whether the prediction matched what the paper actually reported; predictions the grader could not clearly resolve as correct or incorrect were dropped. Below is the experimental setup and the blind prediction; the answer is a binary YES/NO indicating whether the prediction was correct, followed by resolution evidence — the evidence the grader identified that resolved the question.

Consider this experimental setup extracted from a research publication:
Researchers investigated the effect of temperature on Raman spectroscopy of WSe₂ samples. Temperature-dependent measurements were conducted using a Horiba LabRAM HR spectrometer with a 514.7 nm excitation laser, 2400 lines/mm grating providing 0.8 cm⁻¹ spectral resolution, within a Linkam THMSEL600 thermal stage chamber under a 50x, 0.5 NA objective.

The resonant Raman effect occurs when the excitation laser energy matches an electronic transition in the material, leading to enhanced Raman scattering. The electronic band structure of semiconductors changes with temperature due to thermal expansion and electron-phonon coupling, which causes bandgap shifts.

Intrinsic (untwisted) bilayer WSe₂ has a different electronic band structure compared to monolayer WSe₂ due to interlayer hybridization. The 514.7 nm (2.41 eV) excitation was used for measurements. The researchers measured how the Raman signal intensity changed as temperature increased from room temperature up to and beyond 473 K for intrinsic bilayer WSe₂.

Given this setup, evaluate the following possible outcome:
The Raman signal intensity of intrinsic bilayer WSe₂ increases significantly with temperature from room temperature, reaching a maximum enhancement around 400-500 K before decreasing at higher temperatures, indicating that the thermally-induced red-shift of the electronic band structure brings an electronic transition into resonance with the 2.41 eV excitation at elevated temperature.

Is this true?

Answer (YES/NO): NO